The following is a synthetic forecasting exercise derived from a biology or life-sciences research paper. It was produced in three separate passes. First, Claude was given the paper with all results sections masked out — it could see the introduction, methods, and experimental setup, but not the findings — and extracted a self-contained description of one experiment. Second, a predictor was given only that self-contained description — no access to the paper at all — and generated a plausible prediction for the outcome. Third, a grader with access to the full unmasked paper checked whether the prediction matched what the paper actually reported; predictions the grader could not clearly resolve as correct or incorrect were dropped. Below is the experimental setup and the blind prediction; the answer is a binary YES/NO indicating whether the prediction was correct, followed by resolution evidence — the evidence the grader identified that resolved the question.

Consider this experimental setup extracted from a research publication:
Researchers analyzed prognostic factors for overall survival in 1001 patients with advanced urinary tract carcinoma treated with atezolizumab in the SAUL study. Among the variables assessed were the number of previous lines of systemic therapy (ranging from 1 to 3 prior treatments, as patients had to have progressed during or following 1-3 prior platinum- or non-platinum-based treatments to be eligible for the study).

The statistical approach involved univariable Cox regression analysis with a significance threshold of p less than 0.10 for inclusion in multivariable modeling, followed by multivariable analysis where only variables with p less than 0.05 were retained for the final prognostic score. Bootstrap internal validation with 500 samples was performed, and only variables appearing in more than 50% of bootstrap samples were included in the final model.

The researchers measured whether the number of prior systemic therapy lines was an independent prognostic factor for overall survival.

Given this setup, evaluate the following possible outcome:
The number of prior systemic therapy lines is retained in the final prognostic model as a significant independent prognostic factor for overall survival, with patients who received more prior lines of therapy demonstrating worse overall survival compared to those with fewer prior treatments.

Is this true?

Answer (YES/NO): NO